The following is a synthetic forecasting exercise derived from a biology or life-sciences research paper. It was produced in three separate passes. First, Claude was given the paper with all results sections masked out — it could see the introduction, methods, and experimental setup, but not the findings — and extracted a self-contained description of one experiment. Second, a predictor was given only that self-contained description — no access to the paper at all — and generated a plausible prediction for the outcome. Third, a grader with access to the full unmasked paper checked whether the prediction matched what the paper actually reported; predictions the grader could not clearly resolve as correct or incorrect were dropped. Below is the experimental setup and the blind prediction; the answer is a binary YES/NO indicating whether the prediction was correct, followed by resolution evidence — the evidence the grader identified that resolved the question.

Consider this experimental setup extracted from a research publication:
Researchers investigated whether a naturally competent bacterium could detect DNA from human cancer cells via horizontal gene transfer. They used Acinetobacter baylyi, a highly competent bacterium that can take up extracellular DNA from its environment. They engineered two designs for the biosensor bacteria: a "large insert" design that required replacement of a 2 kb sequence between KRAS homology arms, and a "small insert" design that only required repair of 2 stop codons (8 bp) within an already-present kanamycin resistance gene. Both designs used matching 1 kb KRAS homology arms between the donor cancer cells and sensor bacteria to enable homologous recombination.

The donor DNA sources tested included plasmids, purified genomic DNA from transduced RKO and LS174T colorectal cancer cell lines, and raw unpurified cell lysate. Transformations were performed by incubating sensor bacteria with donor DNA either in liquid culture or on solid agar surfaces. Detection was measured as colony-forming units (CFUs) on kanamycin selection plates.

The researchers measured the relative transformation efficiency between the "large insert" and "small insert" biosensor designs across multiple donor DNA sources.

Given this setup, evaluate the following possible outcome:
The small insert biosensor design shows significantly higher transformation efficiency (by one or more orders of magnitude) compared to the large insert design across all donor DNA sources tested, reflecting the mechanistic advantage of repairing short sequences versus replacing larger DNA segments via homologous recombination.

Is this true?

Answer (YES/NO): YES